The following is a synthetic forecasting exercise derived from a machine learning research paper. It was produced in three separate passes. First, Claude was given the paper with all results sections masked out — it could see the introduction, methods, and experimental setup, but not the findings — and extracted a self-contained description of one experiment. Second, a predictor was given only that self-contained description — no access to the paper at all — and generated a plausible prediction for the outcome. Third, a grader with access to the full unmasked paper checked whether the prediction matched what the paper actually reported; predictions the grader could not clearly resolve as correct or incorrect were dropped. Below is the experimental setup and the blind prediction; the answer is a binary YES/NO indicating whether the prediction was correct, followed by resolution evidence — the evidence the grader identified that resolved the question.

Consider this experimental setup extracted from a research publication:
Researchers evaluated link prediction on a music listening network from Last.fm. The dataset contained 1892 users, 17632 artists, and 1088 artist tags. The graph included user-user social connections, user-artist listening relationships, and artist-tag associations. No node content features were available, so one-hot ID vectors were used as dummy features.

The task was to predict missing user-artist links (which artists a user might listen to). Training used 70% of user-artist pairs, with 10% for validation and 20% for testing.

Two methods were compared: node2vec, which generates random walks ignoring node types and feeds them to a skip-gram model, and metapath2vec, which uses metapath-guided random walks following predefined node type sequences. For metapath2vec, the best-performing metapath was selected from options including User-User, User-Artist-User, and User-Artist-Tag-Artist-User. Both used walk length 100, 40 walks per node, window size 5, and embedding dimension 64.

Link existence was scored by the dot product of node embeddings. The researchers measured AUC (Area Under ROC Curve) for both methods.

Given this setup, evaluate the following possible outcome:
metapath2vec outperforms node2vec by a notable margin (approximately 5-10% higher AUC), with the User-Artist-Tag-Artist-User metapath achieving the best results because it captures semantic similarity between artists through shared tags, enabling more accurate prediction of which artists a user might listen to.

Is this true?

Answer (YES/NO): NO